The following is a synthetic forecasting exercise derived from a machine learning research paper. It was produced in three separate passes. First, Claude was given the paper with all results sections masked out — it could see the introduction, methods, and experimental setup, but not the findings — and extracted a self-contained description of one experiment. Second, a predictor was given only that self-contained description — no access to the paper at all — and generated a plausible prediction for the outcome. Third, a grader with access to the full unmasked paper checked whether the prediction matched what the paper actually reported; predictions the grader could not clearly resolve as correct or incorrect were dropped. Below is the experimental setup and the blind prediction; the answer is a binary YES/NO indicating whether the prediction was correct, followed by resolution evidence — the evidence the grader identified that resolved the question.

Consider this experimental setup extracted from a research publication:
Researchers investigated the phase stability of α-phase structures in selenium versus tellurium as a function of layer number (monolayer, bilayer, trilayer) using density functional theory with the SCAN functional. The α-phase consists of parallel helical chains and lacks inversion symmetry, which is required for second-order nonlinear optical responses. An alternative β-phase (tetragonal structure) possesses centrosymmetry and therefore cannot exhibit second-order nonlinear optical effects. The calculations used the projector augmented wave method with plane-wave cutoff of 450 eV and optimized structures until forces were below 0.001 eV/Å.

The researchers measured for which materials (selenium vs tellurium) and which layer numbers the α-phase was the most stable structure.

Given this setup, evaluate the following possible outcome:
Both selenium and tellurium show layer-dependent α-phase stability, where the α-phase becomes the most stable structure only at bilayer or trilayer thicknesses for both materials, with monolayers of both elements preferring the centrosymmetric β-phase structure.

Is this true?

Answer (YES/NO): NO